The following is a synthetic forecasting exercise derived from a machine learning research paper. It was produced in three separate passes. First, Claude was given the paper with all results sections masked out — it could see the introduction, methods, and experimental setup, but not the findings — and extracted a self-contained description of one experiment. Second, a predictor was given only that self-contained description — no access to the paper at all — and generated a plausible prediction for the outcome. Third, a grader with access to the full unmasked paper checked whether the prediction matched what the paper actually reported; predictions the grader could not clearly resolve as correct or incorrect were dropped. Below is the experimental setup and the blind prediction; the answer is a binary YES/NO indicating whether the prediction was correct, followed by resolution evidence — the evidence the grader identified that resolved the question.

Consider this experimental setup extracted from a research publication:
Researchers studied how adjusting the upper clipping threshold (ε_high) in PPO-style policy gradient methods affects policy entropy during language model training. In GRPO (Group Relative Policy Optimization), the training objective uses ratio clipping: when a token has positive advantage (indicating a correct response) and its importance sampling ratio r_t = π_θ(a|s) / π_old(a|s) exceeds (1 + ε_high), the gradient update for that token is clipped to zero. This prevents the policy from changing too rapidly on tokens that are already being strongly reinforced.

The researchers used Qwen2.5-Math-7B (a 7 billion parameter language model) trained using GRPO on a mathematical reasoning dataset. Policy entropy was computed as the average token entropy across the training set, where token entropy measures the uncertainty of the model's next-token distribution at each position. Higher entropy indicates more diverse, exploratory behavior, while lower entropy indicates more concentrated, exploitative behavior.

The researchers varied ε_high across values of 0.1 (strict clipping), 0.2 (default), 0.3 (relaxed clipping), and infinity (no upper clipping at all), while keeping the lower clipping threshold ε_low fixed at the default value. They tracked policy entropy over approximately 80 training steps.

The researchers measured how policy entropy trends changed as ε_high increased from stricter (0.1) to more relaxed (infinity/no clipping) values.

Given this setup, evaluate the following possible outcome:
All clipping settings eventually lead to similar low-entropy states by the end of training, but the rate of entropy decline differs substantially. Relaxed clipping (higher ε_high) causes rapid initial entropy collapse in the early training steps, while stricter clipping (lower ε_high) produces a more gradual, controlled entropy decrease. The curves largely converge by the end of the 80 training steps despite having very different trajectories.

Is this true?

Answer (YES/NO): NO